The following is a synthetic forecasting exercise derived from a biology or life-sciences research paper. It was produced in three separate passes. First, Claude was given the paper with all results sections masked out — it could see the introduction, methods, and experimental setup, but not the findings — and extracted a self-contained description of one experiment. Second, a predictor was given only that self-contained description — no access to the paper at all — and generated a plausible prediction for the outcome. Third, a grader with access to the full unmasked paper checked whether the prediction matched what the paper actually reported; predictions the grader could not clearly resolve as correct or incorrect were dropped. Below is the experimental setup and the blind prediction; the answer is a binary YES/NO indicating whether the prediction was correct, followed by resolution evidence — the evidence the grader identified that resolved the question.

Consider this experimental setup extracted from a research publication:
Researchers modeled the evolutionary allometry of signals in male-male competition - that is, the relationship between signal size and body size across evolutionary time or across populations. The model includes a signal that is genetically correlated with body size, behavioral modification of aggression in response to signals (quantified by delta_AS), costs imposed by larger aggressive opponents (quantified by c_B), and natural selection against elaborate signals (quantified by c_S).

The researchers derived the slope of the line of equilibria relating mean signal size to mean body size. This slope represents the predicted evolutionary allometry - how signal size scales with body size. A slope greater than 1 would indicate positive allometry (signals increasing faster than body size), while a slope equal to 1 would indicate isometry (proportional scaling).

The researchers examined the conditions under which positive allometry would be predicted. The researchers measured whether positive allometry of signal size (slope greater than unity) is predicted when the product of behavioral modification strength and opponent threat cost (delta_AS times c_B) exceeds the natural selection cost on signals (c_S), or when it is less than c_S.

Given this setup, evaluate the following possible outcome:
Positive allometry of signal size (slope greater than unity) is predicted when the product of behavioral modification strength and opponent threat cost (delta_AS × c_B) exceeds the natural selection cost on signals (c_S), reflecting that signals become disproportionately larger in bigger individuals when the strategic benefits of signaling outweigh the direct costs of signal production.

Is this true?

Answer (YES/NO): YES